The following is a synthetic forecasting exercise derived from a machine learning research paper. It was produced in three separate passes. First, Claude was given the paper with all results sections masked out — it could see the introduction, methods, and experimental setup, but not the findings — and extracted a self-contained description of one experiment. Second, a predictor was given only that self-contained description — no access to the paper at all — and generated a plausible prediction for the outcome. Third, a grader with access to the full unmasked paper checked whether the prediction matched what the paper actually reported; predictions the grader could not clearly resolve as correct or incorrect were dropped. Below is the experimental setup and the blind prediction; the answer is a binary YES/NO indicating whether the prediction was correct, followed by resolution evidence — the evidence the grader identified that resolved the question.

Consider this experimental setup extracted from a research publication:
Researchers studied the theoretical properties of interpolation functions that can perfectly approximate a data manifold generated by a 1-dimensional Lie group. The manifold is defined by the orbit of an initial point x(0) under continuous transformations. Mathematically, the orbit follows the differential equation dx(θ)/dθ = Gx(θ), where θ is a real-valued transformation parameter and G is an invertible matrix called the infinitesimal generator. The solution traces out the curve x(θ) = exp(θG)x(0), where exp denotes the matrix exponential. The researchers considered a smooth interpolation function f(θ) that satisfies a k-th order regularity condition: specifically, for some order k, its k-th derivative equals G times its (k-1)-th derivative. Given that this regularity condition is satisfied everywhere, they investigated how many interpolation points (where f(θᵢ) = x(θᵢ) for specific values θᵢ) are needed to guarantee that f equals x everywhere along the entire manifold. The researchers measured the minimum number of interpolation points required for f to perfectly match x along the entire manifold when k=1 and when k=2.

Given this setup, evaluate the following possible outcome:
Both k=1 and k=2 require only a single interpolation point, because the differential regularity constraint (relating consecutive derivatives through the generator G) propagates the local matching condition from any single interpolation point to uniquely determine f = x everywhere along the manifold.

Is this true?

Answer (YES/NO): NO